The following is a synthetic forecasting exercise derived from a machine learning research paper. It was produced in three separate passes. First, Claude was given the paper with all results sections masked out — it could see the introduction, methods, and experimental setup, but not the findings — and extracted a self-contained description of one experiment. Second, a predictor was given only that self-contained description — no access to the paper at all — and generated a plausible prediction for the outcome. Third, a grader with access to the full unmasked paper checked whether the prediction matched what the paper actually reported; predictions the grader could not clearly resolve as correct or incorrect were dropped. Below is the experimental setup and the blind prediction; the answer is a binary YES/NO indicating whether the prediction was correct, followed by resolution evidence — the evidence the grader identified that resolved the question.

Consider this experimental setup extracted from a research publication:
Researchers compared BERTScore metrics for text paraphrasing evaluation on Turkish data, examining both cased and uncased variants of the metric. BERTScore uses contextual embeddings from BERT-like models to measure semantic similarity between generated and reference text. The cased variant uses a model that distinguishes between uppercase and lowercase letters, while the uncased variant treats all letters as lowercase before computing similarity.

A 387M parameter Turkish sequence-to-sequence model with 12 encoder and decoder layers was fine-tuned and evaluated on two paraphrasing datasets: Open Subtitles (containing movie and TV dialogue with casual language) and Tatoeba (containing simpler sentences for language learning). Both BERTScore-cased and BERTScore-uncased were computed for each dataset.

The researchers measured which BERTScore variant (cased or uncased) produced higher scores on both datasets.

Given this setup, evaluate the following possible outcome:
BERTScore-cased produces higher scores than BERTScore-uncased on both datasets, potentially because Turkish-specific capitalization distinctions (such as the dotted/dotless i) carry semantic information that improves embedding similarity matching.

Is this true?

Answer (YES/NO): NO